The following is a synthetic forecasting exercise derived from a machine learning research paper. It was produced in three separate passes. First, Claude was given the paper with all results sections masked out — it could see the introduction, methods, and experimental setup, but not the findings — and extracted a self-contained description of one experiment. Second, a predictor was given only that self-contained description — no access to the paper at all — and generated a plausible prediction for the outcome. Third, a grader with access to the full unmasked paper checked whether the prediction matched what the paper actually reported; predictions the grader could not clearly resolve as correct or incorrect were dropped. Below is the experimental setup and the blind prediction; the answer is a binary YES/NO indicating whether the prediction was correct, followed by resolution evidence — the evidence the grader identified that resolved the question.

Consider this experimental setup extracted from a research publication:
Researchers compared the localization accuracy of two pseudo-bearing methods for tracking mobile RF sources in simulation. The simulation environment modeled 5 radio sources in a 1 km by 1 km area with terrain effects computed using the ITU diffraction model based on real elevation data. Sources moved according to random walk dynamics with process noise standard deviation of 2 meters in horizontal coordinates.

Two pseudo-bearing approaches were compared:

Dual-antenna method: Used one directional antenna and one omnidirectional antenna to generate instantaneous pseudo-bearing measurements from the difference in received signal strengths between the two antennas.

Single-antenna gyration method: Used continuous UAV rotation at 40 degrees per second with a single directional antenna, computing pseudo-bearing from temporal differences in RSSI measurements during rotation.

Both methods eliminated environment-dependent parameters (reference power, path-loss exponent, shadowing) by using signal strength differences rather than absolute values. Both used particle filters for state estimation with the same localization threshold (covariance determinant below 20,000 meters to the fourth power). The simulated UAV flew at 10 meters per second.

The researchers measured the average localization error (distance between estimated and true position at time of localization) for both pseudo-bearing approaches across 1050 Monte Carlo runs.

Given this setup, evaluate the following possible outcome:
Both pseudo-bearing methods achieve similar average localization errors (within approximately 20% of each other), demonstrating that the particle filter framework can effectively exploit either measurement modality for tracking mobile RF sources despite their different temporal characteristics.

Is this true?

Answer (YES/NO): YES